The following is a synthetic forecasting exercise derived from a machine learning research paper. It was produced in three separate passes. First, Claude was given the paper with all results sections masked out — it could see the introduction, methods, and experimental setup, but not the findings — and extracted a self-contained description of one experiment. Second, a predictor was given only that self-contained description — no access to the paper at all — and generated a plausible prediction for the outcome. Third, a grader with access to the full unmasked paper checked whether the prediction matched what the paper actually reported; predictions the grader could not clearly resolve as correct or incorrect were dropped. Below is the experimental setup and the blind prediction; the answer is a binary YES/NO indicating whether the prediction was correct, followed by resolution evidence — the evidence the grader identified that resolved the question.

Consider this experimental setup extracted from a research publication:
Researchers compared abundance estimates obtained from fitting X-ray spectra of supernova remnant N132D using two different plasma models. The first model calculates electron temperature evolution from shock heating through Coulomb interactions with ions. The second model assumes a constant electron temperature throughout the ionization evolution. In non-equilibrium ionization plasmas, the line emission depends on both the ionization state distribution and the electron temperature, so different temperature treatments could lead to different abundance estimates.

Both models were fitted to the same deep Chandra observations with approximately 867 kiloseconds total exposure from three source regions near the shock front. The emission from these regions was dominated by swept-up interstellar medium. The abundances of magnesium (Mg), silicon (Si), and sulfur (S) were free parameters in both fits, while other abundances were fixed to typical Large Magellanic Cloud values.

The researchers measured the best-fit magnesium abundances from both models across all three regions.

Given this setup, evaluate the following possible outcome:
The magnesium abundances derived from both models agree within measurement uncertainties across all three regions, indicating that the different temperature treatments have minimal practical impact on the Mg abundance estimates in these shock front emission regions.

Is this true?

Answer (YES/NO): NO